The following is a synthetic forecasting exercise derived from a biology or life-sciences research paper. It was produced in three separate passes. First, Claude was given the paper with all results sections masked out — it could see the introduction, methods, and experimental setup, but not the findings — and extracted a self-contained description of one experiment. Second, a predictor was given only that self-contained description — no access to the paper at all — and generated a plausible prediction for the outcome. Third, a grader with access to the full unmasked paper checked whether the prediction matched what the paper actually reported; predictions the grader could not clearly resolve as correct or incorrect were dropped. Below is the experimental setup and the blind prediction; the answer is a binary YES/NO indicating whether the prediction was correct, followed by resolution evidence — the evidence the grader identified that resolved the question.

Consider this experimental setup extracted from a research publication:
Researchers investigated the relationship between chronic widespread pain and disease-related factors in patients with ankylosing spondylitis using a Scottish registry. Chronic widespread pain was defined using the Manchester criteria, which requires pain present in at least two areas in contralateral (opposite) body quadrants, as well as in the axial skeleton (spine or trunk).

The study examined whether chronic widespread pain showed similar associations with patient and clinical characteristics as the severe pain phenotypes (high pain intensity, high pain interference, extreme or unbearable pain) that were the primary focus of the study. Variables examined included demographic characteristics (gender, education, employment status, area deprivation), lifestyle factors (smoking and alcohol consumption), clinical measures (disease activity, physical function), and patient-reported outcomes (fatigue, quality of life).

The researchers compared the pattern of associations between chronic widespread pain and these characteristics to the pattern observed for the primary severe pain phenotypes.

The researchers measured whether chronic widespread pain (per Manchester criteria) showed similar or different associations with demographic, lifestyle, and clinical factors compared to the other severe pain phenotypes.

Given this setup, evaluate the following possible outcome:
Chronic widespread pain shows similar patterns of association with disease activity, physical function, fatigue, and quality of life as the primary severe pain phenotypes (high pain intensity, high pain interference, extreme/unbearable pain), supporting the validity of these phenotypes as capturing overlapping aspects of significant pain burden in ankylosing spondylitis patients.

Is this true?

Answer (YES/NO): YES